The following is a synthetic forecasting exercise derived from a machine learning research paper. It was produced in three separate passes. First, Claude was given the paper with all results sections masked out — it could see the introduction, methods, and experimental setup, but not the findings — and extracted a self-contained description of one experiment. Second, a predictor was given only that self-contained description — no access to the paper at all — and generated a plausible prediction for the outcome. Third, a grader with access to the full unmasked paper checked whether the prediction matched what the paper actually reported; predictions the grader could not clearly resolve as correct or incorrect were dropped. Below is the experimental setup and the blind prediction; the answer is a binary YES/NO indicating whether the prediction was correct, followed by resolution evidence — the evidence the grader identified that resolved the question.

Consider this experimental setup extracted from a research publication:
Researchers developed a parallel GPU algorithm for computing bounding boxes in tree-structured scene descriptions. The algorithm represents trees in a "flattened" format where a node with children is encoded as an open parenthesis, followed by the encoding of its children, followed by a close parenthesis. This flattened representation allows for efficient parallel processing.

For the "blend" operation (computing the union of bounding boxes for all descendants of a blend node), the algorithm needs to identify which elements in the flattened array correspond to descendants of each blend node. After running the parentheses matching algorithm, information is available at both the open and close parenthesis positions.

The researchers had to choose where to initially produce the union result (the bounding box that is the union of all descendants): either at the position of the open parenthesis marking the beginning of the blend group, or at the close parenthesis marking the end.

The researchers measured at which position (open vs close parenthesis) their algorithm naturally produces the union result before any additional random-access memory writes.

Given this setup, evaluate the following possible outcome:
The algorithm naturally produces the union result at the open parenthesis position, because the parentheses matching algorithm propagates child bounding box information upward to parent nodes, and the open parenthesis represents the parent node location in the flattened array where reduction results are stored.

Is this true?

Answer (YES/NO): NO